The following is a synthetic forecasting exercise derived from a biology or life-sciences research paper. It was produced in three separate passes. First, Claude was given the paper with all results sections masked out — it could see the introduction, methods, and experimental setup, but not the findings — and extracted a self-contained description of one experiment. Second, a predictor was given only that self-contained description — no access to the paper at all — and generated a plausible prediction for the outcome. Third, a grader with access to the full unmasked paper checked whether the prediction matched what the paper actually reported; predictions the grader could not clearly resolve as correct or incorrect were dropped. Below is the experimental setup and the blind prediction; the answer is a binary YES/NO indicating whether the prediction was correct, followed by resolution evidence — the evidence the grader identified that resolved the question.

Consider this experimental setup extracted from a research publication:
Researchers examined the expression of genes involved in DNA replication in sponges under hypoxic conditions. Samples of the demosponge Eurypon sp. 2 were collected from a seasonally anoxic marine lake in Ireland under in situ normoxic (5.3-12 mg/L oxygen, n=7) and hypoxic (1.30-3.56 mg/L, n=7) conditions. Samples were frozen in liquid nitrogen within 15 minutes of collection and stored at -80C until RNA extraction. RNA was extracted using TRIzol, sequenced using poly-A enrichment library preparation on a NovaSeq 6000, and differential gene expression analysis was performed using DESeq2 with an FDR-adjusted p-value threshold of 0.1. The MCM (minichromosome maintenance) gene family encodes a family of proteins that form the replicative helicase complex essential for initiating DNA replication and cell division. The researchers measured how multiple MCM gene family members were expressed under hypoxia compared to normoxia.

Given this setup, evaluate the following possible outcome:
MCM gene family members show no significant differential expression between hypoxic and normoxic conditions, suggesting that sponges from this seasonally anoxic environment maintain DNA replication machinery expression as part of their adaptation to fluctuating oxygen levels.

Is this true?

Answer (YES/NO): NO